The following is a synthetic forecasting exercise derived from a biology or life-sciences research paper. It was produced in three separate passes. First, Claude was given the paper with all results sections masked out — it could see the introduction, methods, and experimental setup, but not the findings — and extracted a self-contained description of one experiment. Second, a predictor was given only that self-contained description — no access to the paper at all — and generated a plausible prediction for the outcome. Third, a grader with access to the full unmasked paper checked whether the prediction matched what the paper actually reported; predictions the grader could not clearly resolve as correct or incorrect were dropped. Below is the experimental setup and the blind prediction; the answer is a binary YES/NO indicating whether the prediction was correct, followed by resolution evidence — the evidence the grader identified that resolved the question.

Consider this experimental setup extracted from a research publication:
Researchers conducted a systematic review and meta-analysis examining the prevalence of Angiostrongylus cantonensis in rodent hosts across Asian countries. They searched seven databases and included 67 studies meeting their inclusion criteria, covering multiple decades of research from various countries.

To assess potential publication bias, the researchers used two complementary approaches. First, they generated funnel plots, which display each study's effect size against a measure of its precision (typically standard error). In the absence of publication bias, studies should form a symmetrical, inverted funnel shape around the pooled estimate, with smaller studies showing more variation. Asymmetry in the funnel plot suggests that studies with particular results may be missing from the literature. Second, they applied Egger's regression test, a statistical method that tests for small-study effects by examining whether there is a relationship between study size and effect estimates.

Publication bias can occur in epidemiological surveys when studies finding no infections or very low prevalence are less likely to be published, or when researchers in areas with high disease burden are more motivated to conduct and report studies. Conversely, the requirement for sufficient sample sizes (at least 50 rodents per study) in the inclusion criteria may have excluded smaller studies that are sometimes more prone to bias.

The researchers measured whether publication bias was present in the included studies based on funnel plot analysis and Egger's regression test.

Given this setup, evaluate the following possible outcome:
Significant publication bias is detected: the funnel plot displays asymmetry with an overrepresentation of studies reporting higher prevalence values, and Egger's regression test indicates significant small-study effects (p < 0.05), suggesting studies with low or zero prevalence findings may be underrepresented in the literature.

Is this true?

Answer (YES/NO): NO